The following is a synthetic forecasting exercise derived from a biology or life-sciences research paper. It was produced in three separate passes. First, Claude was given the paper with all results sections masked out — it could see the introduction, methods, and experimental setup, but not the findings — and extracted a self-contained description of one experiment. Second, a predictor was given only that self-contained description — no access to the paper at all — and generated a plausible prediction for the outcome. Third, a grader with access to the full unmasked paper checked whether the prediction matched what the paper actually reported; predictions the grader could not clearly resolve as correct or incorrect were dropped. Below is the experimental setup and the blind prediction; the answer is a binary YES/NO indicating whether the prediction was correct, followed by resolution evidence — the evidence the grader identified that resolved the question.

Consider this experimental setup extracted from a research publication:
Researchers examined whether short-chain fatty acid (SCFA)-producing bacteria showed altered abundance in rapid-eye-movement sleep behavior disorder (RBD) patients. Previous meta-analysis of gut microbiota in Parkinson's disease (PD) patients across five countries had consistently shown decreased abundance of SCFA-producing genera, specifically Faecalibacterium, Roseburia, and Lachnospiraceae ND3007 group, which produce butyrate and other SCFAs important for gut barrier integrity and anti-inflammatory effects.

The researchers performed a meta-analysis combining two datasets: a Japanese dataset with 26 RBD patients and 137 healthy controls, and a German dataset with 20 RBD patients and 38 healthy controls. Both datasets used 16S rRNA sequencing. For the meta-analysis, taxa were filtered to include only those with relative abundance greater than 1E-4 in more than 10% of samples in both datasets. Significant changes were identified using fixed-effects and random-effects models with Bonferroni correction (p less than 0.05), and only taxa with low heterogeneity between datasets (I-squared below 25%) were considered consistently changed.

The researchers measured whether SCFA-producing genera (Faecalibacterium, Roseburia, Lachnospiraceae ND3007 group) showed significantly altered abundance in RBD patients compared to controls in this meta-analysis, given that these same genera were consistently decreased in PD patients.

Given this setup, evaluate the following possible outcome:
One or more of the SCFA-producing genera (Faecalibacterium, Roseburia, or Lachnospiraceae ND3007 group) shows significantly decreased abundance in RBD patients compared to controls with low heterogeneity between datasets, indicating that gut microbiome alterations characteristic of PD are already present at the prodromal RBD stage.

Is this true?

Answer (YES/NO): NO